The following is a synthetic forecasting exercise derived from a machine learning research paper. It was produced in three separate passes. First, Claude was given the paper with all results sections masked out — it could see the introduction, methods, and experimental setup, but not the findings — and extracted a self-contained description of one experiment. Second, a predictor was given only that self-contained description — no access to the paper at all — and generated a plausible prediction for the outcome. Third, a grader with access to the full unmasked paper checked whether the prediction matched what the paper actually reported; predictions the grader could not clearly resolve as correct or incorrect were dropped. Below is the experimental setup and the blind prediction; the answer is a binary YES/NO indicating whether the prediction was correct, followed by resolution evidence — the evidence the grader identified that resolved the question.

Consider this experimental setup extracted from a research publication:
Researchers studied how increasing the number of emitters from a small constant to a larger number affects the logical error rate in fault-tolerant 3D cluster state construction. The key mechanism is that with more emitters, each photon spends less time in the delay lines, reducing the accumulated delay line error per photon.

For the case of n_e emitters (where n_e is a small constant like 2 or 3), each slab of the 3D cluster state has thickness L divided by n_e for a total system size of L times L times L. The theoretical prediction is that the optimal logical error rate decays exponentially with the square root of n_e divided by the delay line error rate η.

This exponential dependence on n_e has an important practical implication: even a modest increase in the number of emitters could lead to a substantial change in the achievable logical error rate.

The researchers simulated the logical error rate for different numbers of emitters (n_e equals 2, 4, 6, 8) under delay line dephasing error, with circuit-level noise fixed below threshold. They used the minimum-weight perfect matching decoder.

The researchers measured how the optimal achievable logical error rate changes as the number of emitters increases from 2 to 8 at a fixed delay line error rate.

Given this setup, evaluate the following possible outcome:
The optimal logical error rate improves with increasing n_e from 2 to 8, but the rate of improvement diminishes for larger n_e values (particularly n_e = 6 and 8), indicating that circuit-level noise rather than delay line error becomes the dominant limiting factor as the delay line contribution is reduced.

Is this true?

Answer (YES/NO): NO